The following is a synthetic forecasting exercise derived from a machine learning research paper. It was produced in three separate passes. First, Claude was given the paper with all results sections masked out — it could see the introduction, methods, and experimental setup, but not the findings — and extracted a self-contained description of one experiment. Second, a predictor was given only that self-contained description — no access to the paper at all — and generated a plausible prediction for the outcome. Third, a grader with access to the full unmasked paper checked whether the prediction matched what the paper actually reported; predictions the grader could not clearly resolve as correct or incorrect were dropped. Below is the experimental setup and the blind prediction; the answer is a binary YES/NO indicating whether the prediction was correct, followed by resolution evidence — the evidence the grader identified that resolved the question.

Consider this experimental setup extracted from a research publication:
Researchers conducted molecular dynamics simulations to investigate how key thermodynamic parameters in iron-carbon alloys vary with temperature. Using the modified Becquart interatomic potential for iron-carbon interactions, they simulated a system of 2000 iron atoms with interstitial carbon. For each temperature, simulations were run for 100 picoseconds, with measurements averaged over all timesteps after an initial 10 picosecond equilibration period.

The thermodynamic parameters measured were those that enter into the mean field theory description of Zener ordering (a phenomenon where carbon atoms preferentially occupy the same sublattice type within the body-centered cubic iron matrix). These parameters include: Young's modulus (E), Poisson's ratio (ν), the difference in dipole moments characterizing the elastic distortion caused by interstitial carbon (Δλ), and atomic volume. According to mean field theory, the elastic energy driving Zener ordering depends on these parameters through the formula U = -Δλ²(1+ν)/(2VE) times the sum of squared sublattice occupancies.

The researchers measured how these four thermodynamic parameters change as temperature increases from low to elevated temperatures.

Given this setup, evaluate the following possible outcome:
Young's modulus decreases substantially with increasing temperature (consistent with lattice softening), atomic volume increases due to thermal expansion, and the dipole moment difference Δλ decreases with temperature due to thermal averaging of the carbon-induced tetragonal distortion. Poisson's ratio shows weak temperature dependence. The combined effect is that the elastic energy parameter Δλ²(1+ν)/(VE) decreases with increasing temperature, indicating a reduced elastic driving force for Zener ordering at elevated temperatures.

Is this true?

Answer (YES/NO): NO